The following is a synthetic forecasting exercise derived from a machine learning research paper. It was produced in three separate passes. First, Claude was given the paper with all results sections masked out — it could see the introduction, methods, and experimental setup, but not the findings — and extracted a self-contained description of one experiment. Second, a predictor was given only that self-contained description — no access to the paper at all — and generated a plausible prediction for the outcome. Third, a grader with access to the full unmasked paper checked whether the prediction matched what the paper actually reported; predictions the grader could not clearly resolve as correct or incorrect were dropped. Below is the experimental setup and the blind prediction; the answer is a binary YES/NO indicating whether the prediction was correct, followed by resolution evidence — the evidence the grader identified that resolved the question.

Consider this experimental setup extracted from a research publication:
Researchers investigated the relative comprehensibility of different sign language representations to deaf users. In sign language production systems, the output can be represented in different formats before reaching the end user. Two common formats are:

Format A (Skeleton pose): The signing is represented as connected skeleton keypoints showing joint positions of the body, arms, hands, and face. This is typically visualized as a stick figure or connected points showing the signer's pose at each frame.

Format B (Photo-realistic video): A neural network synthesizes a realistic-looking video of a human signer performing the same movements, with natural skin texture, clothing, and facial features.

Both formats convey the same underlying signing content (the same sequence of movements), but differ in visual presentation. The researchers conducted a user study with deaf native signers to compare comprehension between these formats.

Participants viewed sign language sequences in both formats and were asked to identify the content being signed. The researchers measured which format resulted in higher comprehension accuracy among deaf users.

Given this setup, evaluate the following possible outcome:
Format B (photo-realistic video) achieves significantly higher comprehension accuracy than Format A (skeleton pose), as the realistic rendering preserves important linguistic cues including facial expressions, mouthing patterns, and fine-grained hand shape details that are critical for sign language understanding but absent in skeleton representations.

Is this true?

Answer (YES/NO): NO